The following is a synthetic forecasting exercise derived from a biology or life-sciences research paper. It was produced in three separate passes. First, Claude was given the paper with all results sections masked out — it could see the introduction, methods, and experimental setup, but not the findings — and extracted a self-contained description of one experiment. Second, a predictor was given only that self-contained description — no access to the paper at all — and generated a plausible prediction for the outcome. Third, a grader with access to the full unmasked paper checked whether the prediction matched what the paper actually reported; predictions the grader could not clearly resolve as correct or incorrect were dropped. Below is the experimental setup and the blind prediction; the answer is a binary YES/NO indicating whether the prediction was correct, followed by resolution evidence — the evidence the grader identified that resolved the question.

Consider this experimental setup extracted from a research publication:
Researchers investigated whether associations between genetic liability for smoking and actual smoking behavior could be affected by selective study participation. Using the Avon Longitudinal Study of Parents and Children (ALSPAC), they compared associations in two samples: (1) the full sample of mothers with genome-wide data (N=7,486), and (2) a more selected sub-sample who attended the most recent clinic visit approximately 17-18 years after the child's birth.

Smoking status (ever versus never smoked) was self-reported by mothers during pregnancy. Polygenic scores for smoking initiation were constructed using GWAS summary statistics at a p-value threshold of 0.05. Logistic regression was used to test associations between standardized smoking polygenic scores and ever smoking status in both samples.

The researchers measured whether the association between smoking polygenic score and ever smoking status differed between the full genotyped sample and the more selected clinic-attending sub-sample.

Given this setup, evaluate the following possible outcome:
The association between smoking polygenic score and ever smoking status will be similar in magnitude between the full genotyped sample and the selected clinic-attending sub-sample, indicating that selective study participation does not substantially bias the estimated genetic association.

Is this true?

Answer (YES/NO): YES